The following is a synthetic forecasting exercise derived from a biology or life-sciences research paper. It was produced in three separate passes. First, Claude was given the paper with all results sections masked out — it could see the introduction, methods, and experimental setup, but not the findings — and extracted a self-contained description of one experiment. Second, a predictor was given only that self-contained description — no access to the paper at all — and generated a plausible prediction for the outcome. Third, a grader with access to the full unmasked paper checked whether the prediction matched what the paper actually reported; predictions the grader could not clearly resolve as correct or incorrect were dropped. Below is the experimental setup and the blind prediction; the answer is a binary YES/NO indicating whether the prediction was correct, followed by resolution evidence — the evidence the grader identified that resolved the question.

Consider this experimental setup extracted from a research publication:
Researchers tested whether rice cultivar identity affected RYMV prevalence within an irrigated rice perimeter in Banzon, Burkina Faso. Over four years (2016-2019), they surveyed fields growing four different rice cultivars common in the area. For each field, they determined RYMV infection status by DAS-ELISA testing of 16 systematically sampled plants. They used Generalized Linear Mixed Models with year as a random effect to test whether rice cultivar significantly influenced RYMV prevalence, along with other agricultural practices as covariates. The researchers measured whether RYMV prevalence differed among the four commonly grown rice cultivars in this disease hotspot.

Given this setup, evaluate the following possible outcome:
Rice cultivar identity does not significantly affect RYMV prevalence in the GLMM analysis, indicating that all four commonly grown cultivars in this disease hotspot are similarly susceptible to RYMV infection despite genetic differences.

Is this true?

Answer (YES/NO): NO